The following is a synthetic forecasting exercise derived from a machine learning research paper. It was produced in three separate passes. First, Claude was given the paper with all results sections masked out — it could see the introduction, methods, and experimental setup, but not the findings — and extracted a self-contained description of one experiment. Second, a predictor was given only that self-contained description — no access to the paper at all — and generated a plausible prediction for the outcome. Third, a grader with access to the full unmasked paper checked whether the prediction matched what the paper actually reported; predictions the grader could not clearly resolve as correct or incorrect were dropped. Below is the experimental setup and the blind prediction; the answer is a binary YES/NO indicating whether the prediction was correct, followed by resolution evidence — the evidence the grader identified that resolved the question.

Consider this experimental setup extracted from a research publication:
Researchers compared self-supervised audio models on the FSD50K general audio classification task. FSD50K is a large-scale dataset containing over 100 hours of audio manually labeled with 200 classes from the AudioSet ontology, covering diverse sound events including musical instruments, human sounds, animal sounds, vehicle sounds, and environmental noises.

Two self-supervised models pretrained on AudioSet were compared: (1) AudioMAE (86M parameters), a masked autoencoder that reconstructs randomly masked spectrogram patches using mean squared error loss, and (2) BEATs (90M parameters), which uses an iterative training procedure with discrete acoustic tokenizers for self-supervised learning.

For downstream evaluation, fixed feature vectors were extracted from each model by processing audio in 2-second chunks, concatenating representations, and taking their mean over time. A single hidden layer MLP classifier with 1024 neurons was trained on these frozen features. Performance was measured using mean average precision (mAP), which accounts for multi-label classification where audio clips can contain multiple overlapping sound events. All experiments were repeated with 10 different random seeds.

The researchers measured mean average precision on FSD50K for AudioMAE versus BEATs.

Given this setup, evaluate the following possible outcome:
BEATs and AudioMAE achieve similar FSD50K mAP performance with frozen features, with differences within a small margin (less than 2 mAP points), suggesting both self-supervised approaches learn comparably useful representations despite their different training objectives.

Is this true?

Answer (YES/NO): NO